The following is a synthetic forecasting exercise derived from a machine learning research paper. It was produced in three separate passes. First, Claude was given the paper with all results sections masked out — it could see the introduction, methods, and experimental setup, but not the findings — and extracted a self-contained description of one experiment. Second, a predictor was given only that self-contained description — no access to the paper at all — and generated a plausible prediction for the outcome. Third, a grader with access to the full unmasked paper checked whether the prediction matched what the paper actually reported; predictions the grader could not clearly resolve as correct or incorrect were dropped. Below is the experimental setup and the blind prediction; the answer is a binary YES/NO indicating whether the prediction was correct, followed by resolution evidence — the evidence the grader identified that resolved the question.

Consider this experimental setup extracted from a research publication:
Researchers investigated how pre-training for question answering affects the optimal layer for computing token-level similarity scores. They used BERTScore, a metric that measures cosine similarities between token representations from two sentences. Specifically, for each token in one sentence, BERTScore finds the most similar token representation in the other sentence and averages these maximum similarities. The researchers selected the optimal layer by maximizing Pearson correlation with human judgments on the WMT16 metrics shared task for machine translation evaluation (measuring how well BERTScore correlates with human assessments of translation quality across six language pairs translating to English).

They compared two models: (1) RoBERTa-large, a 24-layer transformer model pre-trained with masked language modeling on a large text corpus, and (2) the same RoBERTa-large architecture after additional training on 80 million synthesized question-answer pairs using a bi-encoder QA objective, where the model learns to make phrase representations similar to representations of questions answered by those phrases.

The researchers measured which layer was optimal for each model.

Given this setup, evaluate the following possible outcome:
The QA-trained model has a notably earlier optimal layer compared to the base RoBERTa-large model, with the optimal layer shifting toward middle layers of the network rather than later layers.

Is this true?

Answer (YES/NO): NO